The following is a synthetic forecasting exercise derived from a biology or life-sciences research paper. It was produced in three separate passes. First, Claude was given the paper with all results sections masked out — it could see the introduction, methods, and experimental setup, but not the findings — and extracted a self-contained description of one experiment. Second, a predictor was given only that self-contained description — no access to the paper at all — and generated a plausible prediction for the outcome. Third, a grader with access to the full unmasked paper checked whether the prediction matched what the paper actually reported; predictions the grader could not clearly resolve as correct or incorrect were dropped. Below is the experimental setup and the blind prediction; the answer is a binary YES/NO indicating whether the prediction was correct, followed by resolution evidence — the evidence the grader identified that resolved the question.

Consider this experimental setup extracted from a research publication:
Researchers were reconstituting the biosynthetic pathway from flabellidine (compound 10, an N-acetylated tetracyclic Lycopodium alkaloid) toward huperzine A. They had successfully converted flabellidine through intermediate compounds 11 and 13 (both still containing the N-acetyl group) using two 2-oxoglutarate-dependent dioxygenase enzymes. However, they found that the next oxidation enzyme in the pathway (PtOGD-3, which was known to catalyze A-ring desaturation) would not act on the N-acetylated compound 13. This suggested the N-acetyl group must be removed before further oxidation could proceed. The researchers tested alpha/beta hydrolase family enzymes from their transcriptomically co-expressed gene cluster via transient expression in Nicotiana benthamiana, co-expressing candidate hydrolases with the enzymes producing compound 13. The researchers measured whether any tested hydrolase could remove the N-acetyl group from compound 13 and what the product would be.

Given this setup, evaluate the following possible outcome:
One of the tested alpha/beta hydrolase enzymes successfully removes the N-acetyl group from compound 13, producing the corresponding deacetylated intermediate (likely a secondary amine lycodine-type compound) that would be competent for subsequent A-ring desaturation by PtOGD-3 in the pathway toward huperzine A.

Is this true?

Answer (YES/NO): YES